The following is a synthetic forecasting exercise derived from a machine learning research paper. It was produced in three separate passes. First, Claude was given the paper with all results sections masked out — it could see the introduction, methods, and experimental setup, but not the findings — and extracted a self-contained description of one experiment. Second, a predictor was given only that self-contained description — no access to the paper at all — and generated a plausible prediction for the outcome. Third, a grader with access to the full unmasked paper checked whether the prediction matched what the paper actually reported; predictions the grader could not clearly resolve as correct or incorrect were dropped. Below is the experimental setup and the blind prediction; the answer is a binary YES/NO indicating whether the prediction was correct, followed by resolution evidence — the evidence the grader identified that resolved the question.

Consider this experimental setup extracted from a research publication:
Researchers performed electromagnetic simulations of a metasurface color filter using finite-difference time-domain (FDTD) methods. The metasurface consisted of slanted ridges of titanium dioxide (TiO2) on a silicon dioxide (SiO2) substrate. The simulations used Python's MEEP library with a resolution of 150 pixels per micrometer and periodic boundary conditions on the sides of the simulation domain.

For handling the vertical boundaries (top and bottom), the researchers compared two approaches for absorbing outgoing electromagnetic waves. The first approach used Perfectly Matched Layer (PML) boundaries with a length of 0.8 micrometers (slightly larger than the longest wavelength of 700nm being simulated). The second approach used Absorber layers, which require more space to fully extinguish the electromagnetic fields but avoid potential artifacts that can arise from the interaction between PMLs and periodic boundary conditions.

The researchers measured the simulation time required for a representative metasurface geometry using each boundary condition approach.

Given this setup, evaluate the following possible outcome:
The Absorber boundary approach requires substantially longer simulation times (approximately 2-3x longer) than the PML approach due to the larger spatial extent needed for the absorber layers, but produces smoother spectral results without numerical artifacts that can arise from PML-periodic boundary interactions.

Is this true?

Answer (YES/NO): NO